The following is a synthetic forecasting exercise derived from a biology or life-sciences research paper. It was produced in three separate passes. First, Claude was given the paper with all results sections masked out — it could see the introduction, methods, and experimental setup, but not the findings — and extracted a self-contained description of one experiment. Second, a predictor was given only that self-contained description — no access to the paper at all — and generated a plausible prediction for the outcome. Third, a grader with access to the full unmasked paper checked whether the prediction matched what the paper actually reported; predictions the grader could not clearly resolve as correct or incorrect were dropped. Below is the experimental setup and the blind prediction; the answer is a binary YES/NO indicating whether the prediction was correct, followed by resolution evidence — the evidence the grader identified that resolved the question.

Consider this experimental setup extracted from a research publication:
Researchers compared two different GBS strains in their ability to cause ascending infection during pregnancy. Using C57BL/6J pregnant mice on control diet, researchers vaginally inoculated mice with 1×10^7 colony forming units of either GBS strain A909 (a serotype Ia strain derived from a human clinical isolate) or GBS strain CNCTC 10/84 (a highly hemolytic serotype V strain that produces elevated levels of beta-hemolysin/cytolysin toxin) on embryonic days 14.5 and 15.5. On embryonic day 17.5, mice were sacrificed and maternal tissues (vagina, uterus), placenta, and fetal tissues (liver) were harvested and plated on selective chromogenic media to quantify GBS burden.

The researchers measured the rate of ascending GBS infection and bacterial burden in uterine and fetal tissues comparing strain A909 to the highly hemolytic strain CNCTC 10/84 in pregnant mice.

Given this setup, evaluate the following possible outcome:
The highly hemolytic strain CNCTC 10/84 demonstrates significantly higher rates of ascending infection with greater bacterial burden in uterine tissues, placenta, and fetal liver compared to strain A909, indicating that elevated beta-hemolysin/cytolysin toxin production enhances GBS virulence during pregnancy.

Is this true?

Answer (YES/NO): NO